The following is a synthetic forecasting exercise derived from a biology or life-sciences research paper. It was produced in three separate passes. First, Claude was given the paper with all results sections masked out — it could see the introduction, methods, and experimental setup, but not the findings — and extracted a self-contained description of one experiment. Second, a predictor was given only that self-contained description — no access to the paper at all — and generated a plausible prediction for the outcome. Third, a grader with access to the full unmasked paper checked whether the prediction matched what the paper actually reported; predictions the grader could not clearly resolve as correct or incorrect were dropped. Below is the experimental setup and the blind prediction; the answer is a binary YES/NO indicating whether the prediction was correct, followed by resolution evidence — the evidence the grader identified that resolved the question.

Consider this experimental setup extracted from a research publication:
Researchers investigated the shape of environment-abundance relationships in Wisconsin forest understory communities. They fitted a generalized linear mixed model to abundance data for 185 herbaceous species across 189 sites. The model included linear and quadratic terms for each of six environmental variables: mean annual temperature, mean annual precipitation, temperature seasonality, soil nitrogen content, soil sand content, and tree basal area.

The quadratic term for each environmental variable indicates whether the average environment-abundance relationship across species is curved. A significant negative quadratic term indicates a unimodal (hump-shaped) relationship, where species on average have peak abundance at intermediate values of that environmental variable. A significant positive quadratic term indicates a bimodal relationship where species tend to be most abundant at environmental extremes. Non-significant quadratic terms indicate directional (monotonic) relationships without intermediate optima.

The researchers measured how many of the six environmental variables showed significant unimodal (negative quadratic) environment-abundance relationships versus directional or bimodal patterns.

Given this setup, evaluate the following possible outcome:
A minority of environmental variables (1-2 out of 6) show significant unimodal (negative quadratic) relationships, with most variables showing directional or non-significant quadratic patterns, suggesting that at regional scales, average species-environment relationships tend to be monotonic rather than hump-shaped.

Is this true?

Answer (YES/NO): NO